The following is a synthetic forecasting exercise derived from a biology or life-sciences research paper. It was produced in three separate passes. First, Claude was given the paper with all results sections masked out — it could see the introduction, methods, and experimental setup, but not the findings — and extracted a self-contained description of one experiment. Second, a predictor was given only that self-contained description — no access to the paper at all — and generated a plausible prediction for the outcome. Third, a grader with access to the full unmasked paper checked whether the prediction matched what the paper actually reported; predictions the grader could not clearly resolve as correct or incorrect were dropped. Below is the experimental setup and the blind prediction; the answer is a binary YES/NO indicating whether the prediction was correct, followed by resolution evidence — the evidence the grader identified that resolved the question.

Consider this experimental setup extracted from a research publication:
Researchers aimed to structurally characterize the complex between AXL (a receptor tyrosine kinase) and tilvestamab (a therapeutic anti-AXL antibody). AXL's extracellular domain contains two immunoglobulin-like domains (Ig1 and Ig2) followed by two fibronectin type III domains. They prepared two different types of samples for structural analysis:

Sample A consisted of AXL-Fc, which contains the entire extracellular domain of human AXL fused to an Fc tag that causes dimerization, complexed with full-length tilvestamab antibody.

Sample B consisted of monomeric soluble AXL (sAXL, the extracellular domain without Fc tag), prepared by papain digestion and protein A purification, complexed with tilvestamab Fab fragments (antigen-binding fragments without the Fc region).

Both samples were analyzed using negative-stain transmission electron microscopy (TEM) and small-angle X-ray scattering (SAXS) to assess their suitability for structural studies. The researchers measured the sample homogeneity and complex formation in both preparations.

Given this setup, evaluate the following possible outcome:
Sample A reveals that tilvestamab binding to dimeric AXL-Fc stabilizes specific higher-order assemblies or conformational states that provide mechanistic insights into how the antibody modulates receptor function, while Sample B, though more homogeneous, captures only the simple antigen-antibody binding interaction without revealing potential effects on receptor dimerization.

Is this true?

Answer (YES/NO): NO